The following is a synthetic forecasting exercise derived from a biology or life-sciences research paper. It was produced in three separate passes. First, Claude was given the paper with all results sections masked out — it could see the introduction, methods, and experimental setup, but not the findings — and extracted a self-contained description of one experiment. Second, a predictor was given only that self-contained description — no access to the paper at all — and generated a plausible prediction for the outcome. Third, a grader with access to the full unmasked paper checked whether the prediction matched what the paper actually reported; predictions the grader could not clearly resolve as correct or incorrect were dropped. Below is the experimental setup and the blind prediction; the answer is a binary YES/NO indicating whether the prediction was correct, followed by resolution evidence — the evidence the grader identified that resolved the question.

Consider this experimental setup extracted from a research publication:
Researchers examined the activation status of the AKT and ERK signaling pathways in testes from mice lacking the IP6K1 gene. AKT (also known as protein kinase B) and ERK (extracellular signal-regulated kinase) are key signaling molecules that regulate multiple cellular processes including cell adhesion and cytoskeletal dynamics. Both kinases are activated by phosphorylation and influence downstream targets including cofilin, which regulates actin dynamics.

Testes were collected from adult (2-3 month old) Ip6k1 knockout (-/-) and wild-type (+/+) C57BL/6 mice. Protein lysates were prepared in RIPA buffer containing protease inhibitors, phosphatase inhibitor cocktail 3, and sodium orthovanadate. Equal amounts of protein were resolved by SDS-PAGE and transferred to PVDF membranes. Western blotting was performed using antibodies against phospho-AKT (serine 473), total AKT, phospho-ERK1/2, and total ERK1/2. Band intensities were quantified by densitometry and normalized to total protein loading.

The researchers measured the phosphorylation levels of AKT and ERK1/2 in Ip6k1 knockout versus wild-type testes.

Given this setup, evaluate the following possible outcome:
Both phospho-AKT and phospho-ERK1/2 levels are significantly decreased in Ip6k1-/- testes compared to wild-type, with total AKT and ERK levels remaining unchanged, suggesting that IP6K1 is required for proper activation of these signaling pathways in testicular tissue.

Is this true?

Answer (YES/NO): NO